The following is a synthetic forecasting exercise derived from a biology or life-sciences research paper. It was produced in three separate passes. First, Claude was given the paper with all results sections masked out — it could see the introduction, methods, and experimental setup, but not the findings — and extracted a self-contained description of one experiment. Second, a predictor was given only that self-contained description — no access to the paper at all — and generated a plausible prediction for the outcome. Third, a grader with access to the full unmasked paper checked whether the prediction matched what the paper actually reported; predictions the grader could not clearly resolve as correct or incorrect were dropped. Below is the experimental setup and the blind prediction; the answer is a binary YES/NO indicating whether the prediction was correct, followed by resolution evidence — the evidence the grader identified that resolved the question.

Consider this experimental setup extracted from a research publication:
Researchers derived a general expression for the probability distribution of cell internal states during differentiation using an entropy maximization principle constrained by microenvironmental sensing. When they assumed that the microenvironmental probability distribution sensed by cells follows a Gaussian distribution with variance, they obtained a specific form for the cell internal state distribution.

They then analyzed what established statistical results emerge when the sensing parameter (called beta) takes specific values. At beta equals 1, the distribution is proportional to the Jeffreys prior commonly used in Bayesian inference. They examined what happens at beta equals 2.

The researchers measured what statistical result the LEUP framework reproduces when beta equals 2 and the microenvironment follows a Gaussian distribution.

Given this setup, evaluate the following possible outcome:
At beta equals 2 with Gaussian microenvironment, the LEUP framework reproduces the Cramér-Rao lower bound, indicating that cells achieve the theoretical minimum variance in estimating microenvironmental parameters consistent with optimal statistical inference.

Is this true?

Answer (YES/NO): NO